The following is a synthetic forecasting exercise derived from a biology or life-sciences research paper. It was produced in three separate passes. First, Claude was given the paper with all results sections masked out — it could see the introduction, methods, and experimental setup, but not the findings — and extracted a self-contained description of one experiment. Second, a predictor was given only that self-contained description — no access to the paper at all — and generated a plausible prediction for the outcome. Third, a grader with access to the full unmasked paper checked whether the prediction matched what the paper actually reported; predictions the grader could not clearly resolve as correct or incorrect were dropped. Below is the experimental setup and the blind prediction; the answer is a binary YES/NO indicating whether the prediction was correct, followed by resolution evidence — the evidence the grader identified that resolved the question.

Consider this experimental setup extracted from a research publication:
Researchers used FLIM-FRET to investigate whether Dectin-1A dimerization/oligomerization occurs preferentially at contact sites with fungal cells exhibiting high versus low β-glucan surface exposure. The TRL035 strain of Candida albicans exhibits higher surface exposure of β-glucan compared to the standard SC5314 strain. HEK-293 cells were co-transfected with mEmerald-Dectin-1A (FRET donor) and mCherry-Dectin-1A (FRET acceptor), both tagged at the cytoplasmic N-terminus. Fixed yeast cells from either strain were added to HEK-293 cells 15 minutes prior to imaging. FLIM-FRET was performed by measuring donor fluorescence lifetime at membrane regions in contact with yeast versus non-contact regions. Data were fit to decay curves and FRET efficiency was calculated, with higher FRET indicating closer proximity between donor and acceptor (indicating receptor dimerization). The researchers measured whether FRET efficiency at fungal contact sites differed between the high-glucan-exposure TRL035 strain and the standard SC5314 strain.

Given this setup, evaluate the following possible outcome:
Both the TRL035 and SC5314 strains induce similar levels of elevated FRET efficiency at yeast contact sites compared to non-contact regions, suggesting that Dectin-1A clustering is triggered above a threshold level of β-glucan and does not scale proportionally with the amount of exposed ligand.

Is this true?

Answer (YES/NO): NO